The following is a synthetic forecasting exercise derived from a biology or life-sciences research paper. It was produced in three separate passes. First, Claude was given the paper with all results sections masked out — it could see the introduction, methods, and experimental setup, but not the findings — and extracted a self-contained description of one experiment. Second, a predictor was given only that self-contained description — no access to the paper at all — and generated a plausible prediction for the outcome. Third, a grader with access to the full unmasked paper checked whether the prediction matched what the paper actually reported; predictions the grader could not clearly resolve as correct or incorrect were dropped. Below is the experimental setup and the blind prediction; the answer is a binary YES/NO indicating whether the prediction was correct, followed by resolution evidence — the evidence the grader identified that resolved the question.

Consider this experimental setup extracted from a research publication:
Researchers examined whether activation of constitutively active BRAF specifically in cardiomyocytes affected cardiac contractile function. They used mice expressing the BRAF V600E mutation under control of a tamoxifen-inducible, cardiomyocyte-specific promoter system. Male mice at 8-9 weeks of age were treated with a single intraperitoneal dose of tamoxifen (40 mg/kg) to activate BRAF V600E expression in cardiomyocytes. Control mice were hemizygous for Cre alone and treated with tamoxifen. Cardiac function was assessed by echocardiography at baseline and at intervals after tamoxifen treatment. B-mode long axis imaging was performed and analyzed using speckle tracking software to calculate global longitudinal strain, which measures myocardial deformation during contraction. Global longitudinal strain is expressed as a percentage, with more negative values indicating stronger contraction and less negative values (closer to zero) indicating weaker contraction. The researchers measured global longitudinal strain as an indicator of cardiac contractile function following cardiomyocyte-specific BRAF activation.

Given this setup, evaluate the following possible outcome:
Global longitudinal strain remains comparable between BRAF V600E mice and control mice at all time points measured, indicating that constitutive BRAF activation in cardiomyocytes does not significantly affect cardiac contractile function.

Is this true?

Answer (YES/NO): NO